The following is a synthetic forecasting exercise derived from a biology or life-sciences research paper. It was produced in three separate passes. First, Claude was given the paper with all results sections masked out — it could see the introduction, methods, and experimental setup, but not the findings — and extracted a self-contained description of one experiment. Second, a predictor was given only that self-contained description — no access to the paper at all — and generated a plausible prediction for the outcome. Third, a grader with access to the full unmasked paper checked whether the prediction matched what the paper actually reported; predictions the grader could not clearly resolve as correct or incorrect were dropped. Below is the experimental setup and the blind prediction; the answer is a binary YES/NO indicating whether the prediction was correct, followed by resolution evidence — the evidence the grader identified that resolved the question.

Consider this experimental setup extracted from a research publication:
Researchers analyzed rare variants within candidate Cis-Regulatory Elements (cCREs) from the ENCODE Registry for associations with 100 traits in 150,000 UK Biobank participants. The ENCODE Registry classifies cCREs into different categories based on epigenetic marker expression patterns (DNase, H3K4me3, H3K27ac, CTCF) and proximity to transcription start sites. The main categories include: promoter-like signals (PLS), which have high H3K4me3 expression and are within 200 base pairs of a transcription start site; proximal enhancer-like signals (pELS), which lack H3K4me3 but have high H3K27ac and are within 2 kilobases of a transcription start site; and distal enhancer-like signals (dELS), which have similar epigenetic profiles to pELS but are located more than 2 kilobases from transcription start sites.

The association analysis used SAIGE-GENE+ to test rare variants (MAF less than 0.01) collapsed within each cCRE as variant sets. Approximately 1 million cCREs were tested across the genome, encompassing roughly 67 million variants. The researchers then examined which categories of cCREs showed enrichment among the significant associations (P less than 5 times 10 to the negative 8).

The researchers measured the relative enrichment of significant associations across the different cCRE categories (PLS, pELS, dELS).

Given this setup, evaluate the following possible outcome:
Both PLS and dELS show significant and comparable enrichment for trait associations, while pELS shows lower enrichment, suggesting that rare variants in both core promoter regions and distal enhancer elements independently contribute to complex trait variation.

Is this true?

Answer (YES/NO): NO